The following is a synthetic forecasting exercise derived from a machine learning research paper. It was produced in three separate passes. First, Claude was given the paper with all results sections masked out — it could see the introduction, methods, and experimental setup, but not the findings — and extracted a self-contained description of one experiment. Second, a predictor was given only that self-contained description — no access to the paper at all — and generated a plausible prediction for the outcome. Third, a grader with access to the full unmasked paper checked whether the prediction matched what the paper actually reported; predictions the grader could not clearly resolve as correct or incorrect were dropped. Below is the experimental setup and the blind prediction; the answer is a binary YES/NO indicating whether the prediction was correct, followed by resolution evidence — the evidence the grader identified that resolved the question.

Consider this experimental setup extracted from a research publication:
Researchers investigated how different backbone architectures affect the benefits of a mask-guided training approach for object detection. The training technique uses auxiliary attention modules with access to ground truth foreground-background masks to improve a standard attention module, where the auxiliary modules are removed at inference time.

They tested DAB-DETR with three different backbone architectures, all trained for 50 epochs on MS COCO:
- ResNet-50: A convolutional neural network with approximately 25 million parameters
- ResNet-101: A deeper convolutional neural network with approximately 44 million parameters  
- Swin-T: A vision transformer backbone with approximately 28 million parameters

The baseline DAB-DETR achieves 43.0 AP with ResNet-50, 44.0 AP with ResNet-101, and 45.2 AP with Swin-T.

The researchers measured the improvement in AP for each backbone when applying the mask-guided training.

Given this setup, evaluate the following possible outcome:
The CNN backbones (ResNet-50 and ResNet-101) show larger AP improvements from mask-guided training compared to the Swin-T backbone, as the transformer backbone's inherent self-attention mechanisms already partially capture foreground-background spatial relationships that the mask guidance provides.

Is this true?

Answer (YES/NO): NO